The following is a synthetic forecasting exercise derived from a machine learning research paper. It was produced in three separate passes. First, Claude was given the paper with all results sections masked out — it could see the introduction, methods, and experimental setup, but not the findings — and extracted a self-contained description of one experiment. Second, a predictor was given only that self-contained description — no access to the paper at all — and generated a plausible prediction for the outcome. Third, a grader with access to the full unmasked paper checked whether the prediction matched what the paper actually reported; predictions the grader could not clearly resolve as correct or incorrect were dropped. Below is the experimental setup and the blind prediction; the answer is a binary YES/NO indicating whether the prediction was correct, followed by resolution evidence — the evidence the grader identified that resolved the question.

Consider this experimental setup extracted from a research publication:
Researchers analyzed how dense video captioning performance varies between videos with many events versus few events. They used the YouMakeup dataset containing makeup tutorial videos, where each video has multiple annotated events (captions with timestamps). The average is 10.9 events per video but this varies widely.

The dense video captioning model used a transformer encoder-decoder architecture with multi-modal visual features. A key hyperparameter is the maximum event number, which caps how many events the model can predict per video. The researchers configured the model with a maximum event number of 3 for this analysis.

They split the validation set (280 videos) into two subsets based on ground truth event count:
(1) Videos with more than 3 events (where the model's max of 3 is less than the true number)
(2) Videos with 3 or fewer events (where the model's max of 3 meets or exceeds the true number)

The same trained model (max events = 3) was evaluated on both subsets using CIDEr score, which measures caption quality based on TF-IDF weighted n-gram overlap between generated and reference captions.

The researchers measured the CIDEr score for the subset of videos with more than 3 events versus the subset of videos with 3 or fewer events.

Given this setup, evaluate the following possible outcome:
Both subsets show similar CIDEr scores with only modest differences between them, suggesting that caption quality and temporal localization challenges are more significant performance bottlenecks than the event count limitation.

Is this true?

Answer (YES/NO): NO